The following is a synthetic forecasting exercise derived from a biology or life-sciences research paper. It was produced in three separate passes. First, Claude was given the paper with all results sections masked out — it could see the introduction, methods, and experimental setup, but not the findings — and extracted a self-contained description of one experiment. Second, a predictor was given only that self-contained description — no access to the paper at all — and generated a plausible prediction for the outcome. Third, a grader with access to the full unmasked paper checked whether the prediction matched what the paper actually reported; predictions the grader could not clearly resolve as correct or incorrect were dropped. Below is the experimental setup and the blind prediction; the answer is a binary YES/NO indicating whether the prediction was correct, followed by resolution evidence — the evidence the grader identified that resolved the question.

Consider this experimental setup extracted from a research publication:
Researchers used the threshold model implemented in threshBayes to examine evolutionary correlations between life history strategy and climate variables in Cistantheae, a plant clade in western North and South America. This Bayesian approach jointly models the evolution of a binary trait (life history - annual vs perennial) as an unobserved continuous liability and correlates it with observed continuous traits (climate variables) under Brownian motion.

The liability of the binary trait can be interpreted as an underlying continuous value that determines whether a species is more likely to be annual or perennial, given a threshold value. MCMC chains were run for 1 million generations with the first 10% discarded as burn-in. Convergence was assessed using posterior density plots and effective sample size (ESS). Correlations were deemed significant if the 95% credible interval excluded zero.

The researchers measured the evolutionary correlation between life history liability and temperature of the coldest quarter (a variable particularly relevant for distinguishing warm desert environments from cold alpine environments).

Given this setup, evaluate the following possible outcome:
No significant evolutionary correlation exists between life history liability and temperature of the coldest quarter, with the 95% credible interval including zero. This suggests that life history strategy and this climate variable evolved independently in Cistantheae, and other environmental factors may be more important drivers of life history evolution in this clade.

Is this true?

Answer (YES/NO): NO